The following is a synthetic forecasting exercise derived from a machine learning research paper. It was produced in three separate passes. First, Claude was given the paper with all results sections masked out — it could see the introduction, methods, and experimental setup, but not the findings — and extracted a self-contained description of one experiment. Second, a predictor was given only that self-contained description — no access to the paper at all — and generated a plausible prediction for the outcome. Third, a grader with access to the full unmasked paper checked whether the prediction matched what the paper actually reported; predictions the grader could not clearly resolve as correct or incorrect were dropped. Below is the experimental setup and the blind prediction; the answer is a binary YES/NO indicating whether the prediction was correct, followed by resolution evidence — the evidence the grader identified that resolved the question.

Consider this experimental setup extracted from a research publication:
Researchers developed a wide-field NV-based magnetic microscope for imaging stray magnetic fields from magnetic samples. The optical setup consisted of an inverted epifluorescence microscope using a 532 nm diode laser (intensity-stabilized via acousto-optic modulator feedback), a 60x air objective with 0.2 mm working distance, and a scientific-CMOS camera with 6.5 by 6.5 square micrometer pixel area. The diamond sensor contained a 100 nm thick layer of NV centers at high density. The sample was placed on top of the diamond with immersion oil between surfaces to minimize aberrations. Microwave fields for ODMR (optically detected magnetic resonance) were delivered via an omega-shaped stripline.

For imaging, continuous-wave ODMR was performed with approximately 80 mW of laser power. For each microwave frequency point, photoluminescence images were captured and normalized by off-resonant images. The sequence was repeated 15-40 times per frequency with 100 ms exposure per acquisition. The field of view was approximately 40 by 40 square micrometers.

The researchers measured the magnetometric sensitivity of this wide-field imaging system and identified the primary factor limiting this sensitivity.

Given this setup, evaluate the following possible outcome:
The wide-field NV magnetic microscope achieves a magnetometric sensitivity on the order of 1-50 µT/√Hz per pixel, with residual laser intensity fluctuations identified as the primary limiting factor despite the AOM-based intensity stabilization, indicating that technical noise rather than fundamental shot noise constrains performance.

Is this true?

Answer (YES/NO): NO